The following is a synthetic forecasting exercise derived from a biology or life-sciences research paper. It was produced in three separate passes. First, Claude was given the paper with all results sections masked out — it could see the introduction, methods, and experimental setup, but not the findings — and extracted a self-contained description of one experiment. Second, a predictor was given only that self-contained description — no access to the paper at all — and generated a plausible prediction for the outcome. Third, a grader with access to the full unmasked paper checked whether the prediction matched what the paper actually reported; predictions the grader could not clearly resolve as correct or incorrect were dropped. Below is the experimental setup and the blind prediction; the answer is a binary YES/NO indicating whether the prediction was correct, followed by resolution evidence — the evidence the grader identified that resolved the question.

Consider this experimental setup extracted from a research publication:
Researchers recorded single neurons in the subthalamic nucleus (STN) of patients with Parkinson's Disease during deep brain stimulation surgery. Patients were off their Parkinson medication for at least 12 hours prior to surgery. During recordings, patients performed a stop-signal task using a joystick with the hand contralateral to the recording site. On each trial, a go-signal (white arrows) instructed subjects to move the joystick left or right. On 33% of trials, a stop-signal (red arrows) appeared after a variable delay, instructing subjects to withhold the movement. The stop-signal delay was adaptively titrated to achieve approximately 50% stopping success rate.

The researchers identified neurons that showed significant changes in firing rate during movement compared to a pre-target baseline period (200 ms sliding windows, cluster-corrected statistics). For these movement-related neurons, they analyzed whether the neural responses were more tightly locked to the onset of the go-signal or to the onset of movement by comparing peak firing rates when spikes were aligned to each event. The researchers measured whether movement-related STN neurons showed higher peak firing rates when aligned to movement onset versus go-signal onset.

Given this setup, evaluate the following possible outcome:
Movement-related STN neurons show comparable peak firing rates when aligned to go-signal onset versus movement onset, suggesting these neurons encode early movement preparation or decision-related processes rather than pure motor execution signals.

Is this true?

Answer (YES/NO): NO